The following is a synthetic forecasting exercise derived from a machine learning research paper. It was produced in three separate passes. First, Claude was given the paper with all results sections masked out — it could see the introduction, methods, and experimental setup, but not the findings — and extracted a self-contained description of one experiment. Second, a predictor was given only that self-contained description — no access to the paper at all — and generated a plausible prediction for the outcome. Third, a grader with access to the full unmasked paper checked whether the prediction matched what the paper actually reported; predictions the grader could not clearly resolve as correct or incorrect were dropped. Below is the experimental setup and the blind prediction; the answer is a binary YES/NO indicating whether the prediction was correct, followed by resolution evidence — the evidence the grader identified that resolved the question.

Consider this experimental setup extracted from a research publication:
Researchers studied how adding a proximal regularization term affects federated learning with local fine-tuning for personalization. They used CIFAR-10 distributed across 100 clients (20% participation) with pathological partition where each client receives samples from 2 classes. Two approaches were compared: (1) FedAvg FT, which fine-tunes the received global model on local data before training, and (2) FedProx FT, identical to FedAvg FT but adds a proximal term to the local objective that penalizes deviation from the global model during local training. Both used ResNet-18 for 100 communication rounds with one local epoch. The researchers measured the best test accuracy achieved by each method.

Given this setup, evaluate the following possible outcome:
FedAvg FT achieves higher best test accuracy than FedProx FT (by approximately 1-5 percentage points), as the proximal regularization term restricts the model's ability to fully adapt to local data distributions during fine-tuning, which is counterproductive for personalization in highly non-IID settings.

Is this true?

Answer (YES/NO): NO